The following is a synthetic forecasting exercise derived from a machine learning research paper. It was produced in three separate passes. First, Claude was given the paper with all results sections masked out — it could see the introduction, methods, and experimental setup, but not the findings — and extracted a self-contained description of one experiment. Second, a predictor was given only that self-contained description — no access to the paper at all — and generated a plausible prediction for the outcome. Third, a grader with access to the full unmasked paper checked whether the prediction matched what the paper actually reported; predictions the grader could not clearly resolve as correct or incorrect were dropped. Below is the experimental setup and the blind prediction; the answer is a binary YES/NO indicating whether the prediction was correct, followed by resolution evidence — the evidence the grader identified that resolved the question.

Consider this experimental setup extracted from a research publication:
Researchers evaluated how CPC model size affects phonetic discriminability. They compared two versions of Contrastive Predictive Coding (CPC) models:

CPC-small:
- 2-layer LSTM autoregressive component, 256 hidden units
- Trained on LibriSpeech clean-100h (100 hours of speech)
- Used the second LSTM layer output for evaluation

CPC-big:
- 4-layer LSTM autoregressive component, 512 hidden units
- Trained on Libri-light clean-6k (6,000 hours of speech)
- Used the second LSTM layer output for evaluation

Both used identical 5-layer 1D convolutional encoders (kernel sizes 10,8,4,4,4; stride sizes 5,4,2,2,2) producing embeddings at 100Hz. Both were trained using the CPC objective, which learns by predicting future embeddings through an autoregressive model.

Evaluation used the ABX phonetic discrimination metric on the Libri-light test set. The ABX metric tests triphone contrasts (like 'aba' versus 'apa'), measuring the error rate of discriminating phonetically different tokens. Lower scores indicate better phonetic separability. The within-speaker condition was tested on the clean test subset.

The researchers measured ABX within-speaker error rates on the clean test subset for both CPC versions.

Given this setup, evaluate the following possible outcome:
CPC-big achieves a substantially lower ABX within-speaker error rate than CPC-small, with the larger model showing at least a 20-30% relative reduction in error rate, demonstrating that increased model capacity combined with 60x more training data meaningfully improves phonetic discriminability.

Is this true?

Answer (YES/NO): YES